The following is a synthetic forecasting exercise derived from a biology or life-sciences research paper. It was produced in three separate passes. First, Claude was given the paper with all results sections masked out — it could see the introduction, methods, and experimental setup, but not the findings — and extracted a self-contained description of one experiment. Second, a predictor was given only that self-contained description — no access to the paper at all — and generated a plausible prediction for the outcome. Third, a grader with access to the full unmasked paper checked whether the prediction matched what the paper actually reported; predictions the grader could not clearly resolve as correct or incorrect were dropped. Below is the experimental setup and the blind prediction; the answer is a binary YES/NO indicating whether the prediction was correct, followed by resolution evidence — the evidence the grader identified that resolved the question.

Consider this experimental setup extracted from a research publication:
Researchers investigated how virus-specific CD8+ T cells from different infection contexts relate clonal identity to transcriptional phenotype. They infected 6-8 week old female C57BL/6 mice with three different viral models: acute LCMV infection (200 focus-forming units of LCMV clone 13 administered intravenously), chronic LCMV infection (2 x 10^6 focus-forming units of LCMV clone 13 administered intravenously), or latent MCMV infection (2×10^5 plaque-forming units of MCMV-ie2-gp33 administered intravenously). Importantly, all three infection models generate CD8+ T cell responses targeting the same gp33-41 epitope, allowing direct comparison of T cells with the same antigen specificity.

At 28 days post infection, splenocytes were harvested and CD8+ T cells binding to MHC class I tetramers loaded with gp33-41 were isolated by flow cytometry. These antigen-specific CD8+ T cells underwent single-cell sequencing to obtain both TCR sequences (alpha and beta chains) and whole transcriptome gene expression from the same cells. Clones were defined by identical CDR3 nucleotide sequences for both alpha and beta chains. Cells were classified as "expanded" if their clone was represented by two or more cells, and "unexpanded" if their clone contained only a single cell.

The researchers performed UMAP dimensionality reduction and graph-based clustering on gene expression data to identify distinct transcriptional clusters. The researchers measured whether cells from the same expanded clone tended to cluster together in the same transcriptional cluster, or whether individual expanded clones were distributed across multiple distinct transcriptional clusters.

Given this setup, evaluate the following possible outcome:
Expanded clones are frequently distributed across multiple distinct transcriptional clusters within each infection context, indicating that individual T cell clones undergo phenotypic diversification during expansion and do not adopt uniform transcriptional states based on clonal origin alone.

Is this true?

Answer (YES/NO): YES